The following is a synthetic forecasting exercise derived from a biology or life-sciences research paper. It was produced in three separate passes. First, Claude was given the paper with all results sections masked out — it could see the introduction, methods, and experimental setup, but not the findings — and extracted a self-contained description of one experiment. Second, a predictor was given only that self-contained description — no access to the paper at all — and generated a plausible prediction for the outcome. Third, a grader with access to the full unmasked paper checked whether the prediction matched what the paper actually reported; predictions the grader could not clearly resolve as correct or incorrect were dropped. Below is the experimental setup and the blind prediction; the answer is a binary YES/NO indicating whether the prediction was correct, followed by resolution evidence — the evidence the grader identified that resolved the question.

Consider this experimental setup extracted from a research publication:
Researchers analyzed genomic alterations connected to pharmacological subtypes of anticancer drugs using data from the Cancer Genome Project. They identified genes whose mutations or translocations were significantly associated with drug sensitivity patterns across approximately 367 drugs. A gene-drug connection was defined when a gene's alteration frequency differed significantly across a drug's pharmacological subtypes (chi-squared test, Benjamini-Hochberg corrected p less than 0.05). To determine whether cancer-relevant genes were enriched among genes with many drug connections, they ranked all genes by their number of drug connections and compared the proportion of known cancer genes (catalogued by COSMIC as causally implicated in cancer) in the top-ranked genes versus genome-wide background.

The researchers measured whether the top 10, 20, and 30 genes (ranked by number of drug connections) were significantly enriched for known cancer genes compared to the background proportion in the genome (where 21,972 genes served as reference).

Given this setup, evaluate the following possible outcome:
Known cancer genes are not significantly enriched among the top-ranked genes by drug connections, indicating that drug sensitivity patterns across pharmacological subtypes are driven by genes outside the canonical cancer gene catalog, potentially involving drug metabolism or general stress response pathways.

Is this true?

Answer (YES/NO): NO